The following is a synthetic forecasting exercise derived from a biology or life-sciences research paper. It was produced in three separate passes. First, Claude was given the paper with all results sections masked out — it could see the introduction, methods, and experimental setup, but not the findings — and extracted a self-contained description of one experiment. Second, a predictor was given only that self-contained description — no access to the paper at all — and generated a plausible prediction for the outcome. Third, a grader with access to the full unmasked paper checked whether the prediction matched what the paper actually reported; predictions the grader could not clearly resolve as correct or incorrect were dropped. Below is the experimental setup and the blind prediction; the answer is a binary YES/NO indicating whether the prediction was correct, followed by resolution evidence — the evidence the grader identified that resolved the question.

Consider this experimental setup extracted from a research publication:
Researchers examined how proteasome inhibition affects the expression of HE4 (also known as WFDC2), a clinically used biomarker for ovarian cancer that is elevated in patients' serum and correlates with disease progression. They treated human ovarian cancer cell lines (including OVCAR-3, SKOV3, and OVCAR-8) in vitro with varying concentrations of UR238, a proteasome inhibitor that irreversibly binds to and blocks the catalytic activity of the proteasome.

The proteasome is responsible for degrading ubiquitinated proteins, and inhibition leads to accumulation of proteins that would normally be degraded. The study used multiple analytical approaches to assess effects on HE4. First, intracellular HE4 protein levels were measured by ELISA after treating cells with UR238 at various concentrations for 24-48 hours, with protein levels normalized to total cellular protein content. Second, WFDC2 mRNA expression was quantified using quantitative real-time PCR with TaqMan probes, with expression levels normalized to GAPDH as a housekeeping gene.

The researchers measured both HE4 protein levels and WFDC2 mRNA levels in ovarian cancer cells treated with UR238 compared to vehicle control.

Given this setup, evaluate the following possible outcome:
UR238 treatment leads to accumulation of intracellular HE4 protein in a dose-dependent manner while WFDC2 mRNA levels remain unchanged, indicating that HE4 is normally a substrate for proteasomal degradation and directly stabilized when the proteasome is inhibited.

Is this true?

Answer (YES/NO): NO